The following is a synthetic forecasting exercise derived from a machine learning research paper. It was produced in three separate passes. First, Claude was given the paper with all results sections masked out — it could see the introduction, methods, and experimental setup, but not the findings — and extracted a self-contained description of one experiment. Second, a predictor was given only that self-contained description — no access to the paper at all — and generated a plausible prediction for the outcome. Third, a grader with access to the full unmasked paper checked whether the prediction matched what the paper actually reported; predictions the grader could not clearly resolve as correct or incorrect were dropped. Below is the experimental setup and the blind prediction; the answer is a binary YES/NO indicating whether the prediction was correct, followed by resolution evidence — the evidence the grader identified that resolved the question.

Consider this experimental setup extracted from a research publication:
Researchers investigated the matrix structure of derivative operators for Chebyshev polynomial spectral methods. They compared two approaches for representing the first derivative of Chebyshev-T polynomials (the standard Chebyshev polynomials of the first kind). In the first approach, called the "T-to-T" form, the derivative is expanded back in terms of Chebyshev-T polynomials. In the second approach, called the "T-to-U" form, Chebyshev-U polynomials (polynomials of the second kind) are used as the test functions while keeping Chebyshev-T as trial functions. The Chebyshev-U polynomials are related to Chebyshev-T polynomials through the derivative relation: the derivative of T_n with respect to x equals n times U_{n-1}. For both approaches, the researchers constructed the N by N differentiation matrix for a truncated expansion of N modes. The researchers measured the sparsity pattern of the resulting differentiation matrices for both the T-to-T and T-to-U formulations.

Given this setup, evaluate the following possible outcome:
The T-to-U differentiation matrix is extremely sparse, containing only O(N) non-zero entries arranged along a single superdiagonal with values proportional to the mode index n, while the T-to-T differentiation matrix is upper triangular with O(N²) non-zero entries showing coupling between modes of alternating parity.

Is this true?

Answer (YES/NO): YES